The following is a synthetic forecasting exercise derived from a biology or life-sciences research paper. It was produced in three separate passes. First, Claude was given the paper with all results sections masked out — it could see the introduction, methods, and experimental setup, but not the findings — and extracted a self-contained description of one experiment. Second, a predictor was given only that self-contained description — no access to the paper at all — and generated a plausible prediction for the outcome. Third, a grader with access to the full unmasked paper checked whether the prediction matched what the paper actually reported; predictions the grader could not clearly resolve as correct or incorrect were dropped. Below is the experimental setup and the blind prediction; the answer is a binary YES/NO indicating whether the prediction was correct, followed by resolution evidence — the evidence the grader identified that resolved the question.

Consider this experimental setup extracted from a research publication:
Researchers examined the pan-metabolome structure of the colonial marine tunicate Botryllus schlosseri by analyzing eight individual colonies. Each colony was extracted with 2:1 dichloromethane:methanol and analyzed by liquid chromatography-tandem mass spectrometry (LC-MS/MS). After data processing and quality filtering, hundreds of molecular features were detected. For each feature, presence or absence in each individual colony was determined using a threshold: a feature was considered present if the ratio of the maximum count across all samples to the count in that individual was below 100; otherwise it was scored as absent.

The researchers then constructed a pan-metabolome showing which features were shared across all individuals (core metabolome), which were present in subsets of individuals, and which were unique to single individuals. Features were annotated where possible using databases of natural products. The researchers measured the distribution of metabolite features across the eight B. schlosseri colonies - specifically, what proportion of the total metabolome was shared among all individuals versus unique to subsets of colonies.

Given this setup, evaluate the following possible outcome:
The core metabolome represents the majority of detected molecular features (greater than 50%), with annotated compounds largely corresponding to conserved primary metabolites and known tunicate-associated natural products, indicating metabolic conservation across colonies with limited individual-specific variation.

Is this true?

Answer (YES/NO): NO